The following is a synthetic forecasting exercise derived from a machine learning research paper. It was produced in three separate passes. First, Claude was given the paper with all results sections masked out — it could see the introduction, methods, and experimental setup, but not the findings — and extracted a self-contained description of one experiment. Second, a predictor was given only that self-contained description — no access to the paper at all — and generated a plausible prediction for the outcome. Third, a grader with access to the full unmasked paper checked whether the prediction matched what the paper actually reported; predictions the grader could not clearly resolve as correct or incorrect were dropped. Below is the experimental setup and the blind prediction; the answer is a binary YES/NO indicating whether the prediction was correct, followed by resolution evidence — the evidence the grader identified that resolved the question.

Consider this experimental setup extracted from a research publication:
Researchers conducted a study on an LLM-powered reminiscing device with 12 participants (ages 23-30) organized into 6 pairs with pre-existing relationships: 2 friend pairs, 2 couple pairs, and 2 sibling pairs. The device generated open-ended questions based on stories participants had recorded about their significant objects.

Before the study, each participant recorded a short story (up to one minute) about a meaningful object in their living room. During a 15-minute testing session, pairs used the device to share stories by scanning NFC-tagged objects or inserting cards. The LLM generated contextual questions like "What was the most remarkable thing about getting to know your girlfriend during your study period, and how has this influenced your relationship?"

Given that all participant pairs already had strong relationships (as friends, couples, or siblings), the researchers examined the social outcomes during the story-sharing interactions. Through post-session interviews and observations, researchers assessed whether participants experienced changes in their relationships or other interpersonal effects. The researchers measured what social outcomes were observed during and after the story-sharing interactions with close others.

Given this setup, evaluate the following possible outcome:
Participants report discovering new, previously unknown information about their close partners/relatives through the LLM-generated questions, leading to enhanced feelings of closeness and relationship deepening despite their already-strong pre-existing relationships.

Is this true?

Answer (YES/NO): NO